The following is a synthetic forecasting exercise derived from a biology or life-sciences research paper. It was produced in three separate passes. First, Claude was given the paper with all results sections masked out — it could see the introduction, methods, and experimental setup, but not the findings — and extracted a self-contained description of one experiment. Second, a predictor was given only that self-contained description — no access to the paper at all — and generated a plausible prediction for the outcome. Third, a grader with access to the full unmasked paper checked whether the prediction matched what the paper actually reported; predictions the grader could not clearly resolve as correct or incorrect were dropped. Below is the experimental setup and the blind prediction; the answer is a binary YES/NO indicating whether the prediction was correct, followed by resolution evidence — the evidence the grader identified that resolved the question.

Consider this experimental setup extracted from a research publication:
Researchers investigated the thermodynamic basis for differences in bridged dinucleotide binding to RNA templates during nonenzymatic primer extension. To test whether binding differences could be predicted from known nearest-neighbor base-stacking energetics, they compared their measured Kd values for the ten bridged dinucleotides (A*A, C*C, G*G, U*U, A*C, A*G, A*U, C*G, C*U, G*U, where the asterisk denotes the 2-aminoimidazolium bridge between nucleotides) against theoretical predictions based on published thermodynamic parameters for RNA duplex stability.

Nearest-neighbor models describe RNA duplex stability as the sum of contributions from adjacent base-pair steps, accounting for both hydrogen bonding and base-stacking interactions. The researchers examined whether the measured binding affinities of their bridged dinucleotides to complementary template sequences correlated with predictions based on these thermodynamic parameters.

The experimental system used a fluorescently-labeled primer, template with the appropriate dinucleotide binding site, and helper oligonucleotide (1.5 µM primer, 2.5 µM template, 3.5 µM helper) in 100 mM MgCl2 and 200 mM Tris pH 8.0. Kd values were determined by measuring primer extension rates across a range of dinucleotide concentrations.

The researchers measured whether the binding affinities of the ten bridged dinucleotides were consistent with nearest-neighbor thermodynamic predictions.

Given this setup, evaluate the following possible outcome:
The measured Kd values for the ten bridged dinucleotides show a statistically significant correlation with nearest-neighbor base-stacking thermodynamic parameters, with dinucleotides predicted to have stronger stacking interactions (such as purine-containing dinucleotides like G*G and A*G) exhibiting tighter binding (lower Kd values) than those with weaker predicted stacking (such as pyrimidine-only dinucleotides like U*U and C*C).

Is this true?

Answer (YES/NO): YES